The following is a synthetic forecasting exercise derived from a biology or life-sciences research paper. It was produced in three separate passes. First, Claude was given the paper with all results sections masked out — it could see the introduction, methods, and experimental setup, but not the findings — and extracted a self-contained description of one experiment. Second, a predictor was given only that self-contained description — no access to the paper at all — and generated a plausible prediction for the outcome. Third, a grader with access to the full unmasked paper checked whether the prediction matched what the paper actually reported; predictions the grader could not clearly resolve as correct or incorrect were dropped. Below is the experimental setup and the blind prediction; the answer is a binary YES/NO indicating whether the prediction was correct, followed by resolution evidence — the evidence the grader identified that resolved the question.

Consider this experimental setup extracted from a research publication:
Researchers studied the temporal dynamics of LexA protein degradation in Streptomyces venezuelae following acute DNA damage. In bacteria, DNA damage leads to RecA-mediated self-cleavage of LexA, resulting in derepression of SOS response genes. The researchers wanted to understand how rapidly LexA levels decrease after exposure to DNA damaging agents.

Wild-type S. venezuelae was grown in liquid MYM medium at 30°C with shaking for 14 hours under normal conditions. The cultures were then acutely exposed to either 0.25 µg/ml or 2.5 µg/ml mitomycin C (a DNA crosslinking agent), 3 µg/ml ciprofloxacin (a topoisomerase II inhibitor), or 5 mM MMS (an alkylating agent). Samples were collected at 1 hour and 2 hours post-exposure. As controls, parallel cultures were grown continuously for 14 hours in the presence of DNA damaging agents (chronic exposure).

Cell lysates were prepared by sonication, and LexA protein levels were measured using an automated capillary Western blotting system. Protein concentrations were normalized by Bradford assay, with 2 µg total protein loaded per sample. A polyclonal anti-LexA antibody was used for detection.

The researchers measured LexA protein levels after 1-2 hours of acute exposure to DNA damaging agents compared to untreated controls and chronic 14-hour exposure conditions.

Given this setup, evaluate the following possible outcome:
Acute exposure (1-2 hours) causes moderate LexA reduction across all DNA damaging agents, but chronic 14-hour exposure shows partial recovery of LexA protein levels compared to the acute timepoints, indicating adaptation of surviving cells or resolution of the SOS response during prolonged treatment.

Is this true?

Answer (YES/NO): NO